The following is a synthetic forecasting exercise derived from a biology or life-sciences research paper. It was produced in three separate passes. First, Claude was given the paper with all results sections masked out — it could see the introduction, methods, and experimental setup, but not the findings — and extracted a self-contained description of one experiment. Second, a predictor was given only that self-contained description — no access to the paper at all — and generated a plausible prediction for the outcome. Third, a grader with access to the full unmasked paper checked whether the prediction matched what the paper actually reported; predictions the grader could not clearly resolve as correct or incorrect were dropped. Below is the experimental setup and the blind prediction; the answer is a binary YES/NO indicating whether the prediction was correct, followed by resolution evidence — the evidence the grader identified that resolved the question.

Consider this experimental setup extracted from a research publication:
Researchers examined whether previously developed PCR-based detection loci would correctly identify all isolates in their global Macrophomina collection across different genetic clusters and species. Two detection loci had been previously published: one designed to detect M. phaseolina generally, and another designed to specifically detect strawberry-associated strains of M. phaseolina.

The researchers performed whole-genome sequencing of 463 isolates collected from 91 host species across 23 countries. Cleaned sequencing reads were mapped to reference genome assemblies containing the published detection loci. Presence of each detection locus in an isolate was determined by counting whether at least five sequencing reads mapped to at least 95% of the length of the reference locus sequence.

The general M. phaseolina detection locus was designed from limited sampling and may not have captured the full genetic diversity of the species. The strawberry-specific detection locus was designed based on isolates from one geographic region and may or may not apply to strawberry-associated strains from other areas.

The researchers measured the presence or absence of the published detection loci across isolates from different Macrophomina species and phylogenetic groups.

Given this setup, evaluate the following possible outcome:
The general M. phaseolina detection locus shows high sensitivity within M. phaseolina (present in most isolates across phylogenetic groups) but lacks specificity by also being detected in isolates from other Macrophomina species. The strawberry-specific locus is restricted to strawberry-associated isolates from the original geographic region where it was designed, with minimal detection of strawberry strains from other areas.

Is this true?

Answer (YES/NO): NO